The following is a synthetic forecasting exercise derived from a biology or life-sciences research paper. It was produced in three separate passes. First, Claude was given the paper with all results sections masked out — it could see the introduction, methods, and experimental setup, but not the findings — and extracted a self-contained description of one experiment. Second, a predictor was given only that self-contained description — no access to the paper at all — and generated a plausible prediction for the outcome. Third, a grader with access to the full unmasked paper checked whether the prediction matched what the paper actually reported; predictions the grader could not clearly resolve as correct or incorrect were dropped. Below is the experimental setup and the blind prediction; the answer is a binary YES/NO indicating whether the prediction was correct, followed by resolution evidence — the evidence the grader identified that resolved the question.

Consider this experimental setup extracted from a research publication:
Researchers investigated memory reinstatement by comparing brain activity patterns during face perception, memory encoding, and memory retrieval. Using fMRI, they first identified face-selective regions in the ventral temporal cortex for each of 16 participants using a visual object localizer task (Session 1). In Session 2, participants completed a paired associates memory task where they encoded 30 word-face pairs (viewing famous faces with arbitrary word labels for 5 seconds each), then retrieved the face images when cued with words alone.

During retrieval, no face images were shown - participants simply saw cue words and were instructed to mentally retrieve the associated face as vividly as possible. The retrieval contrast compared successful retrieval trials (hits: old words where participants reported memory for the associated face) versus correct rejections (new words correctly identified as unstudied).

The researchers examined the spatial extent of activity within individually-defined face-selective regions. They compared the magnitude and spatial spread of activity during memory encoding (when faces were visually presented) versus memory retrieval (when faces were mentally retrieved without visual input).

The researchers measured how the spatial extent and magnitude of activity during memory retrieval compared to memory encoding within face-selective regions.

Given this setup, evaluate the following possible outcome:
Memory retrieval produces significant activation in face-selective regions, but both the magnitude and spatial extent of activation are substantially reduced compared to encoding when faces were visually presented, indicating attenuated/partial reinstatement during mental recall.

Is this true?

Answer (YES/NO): YES